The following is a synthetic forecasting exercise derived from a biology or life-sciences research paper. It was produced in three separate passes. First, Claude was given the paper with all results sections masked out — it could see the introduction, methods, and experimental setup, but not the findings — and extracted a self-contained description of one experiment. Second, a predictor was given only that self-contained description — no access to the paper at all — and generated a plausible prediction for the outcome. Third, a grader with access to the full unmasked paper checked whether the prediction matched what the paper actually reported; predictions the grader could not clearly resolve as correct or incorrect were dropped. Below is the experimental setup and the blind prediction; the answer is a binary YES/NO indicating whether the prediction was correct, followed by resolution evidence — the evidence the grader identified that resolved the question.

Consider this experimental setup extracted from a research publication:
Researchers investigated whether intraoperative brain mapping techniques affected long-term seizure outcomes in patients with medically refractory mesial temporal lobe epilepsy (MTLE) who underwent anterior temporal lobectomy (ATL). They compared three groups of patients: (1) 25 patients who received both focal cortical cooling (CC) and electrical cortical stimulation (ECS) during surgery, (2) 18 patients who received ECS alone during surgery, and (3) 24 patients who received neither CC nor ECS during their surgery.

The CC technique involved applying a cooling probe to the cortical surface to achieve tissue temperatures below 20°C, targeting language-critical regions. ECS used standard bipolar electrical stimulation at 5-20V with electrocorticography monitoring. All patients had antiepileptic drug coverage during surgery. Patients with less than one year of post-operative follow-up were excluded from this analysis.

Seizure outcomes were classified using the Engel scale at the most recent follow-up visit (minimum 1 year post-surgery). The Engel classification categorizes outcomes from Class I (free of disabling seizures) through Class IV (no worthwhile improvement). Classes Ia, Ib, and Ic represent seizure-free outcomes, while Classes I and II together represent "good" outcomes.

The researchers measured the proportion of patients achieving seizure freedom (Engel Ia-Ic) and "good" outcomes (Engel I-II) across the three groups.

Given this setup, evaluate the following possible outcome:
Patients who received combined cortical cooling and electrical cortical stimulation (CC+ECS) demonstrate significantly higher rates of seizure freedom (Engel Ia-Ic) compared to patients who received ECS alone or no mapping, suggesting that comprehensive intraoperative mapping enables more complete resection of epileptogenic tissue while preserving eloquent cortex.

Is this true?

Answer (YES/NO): NO